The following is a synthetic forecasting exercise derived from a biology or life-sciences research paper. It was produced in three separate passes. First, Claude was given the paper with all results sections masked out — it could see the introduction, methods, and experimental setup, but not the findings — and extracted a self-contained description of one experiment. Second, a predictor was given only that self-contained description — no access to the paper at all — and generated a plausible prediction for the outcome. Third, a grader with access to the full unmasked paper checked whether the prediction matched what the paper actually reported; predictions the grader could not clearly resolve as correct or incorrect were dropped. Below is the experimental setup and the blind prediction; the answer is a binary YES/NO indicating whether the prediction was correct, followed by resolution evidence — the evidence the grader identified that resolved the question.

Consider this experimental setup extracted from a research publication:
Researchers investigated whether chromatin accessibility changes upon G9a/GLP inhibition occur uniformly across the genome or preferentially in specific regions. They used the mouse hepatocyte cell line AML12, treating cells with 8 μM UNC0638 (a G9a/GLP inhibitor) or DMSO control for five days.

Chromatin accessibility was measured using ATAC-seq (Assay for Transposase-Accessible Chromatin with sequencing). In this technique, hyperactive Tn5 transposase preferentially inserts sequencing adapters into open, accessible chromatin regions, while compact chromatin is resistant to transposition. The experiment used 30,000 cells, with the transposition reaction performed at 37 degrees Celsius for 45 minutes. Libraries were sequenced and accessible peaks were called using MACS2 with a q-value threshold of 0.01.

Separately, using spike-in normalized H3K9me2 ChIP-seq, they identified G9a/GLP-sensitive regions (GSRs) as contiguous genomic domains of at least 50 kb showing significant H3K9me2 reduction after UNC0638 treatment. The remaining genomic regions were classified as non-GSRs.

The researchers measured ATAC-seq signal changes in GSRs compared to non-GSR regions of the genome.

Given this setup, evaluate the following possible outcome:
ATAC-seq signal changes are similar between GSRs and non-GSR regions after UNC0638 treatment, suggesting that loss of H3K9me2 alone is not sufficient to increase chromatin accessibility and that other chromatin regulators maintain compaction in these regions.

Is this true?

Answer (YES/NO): NO